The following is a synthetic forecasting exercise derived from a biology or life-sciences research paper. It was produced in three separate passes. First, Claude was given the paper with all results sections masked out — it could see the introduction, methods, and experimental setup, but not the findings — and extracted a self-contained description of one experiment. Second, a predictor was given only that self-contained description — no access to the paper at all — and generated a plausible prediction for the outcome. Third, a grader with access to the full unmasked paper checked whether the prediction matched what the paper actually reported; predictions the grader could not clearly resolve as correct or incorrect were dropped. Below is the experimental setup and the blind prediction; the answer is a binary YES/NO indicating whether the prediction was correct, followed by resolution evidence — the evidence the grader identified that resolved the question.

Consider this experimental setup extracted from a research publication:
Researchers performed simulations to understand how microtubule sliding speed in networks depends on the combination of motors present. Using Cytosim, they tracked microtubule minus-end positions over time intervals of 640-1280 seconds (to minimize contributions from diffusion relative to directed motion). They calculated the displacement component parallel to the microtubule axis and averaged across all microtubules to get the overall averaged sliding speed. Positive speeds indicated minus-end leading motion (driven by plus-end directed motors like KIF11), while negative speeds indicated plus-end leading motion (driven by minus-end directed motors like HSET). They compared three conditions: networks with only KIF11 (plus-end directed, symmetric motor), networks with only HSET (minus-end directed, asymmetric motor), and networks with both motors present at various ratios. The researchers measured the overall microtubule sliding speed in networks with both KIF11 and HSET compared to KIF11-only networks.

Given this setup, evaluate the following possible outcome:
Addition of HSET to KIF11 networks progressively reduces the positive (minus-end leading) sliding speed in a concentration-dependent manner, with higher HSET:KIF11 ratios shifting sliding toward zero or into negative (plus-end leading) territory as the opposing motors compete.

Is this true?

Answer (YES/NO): YES